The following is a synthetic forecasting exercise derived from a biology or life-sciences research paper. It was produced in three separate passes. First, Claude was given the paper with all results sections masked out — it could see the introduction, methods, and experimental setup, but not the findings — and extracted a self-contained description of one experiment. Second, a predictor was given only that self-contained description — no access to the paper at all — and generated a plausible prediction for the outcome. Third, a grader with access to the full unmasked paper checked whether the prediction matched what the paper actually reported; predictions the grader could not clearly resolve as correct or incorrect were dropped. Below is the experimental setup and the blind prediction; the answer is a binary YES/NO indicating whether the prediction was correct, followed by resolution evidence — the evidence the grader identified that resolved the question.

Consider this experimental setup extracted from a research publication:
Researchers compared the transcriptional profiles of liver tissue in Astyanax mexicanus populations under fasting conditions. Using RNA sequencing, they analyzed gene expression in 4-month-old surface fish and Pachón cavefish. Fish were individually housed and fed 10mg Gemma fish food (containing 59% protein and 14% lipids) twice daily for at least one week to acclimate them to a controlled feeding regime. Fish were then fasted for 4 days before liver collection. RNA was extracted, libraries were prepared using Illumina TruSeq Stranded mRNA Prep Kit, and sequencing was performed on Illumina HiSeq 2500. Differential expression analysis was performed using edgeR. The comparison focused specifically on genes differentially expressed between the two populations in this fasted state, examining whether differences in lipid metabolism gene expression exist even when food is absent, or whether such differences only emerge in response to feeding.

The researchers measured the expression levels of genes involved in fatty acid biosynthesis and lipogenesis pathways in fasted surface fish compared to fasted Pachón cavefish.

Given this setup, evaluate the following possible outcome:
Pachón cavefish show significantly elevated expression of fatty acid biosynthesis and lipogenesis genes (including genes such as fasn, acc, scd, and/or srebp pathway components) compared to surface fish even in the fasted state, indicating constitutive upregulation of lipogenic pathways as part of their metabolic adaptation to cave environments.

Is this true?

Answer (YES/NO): NO